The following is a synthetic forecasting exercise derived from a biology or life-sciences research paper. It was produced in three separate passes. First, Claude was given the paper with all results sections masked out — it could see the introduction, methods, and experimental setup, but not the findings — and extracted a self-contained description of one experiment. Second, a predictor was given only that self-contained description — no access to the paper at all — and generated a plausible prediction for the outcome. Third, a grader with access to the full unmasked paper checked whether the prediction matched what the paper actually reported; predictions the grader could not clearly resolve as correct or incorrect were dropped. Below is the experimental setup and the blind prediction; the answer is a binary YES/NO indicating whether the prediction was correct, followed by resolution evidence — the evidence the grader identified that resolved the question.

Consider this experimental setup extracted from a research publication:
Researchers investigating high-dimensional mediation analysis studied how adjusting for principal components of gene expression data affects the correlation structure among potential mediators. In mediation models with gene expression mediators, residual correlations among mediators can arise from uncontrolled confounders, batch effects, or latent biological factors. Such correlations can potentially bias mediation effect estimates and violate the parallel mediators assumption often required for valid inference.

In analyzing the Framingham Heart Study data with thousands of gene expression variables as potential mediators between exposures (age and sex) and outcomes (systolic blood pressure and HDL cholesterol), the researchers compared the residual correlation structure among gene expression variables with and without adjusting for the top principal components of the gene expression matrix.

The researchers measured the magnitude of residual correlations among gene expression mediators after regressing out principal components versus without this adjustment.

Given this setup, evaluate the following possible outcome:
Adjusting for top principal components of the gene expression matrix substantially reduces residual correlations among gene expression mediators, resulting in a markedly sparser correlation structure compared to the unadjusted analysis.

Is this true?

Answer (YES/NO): YES